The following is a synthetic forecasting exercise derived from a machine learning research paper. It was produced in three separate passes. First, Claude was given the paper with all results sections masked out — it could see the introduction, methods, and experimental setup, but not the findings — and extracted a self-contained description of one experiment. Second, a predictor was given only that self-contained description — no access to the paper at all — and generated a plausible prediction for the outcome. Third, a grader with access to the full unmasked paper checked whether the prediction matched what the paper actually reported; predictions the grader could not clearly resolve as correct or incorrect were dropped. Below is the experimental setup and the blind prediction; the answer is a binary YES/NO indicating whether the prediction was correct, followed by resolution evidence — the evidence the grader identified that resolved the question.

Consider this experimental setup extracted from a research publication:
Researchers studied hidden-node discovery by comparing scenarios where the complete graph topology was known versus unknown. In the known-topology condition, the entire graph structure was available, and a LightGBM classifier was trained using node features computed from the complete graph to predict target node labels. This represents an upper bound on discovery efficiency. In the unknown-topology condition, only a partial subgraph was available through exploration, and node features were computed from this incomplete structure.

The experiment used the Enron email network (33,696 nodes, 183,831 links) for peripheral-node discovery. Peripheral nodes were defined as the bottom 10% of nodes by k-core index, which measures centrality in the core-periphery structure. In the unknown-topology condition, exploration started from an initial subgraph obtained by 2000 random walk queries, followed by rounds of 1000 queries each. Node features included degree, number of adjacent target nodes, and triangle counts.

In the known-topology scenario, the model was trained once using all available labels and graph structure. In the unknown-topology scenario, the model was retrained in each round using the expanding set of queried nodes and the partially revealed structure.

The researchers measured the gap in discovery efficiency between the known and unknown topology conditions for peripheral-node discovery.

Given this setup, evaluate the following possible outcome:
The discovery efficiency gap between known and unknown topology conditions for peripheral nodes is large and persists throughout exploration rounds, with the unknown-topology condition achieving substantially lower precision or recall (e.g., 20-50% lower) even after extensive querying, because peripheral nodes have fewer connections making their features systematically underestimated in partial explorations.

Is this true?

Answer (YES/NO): NO